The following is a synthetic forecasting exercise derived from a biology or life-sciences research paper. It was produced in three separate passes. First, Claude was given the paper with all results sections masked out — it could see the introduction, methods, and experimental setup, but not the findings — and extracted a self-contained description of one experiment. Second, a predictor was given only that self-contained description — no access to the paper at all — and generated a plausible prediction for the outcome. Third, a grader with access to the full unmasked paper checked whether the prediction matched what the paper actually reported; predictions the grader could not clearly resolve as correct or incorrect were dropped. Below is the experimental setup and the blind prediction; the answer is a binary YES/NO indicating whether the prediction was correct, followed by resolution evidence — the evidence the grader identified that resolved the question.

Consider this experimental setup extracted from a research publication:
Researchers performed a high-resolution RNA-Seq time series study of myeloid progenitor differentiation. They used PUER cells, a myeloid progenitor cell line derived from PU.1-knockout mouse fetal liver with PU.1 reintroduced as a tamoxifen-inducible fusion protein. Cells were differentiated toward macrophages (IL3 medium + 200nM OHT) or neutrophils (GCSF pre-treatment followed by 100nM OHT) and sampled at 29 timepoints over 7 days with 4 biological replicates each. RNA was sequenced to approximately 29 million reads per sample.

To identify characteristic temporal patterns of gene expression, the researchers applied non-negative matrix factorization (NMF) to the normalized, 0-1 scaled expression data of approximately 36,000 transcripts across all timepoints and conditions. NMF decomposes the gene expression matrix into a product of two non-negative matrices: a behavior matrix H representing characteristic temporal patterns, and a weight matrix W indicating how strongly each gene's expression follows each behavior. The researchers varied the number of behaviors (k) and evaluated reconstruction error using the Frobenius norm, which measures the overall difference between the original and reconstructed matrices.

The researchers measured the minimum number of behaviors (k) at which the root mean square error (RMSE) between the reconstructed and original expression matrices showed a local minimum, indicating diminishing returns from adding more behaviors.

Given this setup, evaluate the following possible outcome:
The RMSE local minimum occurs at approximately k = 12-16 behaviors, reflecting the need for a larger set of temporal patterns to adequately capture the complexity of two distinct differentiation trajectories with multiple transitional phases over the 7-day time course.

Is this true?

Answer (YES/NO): NO